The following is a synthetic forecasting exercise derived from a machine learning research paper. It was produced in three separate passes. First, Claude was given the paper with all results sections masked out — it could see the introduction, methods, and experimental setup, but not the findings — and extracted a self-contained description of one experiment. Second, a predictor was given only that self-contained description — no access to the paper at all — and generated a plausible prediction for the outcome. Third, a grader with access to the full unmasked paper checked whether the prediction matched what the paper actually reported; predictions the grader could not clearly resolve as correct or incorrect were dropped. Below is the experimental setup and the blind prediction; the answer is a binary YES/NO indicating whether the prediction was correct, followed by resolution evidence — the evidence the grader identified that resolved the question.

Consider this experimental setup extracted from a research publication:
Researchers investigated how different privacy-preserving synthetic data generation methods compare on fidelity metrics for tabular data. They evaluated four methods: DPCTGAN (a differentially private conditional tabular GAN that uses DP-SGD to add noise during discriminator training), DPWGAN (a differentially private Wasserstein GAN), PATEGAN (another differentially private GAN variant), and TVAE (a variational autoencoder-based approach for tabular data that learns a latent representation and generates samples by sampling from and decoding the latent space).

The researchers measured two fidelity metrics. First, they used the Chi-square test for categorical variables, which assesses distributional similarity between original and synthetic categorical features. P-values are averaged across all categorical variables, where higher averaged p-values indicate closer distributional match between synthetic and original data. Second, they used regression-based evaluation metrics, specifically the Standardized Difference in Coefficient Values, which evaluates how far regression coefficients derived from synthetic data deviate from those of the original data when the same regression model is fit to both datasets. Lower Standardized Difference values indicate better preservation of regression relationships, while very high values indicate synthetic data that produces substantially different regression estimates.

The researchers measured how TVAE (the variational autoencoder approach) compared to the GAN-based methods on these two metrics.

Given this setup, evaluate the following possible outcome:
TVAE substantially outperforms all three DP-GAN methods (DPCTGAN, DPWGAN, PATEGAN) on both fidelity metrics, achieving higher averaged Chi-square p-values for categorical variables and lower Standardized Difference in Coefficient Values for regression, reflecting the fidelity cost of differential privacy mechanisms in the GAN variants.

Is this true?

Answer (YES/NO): NO